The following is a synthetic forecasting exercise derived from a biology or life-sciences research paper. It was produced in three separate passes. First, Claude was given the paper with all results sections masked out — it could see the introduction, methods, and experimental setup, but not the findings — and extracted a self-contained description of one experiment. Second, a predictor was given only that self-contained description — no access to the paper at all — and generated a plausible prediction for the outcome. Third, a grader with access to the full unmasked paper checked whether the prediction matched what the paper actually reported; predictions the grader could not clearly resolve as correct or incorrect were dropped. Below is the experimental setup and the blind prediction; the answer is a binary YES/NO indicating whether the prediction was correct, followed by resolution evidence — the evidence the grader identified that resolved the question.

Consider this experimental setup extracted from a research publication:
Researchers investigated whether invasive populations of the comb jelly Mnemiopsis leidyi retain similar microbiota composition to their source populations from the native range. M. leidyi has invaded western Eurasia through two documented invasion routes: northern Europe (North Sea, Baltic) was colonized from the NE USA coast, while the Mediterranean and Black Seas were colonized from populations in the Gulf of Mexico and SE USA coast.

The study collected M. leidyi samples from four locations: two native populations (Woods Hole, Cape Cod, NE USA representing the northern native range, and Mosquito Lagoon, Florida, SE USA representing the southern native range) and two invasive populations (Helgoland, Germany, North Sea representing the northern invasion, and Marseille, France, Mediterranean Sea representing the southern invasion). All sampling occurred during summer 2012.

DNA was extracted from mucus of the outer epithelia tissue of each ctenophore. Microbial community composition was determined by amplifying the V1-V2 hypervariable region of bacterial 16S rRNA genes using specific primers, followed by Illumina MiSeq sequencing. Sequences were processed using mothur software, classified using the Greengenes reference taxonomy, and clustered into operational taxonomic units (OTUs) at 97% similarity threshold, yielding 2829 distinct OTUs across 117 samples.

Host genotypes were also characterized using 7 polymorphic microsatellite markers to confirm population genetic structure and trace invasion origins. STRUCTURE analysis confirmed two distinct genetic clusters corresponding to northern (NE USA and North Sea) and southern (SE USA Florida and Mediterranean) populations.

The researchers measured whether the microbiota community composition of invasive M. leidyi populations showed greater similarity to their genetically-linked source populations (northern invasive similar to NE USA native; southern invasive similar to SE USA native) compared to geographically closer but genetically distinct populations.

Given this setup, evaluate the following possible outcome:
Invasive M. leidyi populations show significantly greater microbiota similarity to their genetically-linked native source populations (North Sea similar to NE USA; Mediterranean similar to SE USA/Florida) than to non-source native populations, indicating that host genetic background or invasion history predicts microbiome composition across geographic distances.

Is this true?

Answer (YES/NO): NO